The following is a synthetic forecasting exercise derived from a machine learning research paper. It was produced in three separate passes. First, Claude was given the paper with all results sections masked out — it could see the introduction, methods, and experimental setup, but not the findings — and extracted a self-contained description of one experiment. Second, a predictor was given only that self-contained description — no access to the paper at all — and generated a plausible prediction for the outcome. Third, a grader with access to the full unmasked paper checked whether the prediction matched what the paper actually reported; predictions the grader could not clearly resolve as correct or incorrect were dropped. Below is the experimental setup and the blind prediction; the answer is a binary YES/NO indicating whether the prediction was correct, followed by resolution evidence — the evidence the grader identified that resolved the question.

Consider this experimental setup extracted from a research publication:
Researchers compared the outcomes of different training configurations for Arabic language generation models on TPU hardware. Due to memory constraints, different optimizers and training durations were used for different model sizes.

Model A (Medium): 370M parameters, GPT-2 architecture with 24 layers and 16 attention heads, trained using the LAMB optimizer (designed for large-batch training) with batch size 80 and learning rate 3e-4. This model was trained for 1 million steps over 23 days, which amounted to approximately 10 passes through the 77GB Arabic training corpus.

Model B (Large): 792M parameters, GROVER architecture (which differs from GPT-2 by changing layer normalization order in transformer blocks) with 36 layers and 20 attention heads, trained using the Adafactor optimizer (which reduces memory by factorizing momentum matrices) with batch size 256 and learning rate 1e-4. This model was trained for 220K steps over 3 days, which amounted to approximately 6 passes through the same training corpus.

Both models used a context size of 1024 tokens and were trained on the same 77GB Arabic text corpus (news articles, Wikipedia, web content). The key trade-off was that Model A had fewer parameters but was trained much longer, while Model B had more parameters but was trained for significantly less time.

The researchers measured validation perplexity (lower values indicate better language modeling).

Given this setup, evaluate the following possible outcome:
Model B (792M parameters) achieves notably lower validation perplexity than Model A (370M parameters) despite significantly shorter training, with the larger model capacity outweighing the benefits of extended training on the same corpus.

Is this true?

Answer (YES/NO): YES